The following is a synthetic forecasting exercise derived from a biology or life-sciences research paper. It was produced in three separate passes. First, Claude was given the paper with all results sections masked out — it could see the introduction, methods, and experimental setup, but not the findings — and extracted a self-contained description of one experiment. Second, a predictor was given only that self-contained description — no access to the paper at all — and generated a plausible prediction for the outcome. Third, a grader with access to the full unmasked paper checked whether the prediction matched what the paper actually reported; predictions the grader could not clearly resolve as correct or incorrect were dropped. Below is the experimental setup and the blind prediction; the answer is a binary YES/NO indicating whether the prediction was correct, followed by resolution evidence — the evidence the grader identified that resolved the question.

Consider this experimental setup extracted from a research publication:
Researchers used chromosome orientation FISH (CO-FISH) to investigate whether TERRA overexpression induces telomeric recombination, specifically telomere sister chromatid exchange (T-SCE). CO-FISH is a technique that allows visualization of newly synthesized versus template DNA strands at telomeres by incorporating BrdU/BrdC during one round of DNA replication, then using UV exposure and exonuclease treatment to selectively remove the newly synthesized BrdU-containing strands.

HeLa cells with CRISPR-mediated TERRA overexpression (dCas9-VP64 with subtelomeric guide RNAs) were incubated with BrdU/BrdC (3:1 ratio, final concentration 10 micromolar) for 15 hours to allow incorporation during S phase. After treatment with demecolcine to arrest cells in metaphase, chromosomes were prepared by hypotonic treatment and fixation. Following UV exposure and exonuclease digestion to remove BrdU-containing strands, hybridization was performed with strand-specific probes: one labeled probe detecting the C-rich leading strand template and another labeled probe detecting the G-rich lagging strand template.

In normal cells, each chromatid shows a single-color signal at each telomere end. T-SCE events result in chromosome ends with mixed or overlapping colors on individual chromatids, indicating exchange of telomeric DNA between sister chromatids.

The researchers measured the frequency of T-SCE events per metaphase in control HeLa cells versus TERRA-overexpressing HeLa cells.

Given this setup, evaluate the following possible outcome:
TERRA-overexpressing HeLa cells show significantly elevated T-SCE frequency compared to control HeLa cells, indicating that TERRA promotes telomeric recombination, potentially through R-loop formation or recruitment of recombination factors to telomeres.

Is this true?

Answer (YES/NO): NO